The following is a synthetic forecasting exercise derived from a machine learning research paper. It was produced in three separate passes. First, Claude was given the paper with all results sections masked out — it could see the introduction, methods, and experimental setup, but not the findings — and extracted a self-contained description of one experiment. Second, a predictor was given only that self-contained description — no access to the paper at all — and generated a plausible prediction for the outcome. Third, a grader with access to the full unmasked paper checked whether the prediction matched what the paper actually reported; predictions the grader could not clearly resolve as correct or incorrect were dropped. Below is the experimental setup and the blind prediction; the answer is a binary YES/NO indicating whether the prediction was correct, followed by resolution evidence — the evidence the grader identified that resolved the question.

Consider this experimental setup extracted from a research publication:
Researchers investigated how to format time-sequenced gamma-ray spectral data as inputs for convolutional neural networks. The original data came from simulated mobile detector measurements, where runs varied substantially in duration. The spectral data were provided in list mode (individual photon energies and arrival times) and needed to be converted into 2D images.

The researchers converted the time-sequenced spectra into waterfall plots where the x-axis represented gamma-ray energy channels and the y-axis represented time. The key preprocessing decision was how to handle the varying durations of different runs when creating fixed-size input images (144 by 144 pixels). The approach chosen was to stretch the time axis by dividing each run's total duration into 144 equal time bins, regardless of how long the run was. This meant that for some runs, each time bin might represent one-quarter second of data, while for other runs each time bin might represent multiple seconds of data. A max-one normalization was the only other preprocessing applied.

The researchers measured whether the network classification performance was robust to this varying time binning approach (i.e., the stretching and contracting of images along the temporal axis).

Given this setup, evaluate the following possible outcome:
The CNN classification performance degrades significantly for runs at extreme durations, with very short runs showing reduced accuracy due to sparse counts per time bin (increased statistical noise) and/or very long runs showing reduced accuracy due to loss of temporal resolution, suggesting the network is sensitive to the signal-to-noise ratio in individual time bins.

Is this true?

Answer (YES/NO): NO